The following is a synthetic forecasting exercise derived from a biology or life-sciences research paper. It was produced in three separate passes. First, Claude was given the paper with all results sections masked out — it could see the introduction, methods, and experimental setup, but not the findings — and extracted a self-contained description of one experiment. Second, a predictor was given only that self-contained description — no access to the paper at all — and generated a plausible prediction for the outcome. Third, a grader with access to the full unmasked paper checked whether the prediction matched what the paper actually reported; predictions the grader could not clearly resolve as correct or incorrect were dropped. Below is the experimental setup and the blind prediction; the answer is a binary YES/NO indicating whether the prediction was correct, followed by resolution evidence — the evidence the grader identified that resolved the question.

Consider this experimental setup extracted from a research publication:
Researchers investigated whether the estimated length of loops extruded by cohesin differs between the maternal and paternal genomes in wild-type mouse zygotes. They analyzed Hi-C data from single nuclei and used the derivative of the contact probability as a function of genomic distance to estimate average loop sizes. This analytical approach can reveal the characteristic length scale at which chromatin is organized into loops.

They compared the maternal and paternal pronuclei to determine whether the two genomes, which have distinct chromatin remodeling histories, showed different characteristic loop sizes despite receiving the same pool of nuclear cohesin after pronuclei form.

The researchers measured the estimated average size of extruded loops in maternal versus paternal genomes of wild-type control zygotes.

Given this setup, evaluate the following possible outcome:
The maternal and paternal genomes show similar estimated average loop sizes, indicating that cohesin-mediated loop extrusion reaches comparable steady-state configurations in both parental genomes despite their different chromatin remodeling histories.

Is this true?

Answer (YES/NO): YES